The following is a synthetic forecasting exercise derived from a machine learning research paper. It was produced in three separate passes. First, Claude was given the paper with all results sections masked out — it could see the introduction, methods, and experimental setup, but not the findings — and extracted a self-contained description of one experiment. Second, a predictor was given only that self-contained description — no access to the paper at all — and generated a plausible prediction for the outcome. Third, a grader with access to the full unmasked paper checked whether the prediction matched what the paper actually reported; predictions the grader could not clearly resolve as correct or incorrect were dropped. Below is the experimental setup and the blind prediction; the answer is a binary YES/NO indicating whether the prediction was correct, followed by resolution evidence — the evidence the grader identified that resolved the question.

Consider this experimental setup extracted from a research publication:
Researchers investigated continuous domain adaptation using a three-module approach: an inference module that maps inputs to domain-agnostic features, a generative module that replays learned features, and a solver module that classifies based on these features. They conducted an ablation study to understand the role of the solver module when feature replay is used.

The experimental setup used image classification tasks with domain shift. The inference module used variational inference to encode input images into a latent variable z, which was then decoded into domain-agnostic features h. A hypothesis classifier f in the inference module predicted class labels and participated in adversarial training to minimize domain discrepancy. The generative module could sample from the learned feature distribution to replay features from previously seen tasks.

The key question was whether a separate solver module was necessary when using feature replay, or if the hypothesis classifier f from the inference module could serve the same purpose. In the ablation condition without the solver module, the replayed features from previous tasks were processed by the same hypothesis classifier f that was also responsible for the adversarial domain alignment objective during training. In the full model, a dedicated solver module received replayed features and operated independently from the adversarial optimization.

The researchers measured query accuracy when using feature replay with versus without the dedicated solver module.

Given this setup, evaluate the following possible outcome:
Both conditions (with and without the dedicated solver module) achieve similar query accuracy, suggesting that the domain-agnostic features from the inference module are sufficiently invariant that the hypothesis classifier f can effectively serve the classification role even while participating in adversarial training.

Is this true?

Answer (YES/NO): NO